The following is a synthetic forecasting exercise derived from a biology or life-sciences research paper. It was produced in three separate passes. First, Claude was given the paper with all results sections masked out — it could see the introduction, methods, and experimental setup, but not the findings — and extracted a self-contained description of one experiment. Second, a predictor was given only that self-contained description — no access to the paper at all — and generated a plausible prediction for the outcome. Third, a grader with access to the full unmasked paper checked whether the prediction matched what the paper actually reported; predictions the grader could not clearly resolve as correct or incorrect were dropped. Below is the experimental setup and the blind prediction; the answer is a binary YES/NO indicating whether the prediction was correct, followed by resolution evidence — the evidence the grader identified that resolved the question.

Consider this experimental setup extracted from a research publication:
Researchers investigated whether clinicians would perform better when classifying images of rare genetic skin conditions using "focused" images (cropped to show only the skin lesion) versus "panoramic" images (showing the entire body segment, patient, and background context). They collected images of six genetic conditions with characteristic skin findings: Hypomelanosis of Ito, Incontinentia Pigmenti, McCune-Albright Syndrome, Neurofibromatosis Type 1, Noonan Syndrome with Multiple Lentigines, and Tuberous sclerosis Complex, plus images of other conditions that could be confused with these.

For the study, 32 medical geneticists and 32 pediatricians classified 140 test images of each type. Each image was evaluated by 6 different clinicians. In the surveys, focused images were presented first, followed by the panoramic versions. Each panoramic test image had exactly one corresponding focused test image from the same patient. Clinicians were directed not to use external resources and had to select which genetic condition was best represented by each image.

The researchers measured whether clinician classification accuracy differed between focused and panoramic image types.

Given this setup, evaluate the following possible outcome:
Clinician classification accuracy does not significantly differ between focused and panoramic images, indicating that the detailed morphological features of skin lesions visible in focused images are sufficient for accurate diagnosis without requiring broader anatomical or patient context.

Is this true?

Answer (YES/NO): NO